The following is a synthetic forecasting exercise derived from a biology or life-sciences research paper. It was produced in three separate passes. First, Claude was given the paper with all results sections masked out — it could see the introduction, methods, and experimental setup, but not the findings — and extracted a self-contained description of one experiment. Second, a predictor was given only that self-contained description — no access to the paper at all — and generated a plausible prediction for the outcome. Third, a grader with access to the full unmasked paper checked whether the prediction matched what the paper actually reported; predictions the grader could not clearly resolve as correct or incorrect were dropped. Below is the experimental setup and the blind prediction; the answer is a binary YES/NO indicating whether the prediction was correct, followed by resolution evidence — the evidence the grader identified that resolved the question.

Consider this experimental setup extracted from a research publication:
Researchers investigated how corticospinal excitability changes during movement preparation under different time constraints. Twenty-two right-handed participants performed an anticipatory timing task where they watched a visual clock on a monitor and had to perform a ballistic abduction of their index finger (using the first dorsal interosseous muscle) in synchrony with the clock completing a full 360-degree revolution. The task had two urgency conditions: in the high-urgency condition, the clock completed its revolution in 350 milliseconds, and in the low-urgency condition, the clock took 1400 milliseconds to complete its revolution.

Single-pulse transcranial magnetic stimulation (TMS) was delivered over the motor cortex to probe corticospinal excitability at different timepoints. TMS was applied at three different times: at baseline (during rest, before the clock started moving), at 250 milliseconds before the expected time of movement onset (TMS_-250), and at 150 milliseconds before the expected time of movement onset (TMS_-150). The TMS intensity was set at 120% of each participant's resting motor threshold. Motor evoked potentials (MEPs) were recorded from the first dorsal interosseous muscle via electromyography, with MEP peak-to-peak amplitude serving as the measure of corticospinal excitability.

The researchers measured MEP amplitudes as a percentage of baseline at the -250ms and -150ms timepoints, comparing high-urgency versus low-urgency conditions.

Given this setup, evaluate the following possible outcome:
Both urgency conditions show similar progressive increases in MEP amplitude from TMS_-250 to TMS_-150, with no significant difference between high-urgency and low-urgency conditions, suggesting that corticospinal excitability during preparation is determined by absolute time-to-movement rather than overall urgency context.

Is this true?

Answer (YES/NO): NO